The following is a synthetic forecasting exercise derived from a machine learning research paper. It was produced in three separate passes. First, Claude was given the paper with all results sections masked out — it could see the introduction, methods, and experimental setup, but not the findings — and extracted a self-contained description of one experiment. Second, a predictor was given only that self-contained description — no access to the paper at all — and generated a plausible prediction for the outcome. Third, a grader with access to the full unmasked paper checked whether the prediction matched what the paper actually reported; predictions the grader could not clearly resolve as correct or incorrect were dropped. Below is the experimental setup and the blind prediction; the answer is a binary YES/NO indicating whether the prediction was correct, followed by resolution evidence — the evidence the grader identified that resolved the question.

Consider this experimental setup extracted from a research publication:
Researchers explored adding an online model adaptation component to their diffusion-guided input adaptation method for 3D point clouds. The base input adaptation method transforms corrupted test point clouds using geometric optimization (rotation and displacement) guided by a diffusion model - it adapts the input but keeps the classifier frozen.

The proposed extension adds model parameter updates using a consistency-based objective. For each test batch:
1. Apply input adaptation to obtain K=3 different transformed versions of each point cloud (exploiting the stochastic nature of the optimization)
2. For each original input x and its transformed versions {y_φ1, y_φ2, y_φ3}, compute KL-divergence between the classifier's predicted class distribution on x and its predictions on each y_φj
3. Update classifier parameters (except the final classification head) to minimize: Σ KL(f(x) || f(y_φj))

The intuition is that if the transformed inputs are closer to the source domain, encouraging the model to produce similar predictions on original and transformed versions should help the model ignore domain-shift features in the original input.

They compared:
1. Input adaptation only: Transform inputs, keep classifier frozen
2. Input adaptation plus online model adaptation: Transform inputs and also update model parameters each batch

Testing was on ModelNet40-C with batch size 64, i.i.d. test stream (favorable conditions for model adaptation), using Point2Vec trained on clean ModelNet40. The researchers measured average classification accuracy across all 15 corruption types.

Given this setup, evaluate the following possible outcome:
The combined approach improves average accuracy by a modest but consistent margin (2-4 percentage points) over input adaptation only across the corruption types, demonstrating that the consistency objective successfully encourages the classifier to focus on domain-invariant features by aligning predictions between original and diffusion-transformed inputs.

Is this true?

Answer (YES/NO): NO